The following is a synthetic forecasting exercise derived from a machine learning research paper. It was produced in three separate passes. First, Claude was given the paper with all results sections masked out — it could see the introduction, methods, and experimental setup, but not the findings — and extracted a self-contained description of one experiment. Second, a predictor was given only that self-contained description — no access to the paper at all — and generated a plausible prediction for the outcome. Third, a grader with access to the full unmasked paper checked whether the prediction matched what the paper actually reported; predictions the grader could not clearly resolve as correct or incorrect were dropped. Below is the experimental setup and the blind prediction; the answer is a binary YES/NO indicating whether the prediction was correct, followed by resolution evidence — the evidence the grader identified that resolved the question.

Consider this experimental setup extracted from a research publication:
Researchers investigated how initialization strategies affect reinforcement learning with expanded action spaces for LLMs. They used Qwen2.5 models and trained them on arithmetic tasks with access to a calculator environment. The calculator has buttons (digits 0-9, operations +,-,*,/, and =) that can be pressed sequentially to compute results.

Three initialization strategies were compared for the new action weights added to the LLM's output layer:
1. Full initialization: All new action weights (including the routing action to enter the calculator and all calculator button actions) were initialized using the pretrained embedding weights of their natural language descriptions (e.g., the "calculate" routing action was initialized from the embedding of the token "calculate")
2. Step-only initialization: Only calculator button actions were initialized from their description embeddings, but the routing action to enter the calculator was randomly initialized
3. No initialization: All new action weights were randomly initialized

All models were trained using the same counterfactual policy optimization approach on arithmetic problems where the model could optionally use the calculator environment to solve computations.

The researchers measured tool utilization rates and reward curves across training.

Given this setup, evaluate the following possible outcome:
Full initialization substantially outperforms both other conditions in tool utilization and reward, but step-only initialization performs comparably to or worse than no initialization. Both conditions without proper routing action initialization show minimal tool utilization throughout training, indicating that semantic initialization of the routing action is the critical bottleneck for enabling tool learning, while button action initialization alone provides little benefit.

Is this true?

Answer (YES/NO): NO